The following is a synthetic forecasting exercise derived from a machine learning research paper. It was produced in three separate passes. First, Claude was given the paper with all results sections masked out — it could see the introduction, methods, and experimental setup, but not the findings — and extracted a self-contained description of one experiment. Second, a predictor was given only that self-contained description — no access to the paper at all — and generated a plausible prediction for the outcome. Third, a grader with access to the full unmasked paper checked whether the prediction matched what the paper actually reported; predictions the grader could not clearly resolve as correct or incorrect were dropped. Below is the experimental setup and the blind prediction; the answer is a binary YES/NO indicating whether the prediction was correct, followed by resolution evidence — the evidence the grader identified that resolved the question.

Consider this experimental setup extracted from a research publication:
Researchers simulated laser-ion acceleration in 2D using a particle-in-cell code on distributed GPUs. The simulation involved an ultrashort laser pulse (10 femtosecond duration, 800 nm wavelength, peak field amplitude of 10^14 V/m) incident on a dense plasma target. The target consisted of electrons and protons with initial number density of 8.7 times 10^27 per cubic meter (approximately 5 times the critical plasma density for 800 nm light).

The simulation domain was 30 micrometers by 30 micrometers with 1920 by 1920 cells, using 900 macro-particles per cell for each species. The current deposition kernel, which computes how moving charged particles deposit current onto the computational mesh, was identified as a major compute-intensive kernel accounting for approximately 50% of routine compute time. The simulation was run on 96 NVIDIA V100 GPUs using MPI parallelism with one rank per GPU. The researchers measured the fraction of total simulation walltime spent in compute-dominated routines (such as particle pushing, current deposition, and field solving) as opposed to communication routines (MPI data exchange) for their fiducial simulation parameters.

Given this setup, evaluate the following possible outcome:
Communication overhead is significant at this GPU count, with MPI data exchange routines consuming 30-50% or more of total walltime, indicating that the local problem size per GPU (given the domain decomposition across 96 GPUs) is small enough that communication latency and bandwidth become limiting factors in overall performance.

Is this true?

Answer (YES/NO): YES